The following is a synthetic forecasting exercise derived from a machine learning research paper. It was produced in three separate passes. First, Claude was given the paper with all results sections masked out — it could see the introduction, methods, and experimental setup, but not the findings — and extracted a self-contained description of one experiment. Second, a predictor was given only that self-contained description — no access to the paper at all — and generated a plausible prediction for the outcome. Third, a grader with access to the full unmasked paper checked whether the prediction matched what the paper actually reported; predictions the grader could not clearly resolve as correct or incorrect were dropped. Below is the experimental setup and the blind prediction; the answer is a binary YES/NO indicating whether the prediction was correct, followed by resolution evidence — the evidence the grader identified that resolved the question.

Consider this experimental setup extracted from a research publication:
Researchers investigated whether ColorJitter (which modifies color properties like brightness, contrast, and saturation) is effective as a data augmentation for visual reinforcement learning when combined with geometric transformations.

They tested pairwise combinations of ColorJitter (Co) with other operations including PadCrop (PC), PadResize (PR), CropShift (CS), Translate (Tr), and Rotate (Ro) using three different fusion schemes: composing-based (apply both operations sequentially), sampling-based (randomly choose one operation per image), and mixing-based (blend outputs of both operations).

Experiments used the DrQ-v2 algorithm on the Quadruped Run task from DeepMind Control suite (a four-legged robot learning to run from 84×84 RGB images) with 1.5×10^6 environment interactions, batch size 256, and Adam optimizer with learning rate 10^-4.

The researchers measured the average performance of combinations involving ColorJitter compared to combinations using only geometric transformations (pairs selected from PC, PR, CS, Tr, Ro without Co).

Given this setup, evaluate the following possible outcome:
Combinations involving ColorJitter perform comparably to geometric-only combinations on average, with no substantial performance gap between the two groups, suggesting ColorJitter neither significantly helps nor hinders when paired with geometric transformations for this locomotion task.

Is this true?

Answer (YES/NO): NO